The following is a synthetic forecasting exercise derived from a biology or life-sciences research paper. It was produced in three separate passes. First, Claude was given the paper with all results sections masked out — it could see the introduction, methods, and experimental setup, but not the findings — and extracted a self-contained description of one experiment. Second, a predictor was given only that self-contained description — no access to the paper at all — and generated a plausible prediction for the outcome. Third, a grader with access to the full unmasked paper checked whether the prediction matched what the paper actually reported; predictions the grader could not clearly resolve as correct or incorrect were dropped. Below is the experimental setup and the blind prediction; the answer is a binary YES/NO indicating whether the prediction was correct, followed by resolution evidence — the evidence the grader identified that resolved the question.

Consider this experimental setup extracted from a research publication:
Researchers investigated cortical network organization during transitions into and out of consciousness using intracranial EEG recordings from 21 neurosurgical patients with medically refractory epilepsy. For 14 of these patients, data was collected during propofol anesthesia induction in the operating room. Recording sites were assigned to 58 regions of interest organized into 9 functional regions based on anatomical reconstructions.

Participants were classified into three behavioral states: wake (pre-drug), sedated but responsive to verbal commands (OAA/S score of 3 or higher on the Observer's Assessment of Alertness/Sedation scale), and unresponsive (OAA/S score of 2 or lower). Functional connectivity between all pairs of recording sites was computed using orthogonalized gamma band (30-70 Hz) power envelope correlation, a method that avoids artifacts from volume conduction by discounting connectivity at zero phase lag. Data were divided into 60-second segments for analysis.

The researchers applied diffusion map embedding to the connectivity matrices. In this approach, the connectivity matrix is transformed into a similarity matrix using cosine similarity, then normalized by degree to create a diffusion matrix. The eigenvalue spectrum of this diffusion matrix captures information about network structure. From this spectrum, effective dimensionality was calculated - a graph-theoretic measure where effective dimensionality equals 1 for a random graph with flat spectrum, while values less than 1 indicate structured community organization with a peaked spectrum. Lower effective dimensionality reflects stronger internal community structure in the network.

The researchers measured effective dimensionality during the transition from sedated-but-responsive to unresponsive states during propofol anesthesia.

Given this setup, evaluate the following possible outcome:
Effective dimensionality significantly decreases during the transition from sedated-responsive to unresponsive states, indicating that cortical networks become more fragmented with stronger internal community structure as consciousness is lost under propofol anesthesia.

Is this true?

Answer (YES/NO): YES